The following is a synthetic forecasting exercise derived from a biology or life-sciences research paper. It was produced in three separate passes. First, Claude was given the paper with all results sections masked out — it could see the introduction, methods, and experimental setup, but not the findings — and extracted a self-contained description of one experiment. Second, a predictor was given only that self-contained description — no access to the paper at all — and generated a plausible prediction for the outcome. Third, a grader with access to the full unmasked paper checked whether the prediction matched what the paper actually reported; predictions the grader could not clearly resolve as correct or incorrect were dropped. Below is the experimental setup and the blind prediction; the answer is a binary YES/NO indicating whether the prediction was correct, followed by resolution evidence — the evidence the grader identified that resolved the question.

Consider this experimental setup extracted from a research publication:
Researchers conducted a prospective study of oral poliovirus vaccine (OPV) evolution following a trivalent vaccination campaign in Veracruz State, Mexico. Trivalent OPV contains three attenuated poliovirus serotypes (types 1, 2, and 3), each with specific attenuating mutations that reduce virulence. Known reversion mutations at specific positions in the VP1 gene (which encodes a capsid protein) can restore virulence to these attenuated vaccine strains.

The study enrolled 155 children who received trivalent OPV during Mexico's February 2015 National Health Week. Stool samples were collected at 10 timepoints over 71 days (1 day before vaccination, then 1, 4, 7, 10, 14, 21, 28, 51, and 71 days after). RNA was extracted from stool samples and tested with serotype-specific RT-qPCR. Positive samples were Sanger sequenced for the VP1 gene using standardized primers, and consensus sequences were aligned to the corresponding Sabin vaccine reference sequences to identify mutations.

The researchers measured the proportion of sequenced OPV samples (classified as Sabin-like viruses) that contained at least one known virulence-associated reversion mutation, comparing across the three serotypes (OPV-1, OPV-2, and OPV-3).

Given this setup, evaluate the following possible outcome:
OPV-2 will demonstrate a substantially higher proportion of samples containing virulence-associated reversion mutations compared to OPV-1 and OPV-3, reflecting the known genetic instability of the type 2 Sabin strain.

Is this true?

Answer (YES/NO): NO